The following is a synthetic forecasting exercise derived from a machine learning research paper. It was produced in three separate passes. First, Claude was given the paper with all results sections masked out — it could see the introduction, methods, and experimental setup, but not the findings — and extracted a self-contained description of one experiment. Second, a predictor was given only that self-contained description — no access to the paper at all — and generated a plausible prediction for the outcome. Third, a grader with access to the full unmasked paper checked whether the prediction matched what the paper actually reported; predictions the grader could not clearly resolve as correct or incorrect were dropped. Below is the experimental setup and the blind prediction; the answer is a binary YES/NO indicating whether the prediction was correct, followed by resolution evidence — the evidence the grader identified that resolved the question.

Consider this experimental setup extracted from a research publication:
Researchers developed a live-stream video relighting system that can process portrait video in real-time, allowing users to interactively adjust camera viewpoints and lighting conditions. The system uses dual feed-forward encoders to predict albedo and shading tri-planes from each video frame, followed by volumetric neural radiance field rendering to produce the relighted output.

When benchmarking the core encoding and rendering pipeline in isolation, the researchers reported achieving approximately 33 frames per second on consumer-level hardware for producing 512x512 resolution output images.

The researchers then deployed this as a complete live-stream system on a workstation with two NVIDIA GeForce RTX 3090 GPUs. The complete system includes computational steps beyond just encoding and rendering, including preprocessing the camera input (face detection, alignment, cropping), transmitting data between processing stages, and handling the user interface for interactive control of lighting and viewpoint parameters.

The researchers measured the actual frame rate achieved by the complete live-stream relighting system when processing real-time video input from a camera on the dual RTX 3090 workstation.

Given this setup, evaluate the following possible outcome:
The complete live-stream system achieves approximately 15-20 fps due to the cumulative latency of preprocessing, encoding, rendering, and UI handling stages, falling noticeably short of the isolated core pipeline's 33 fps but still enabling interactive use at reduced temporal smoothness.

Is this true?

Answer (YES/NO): YES